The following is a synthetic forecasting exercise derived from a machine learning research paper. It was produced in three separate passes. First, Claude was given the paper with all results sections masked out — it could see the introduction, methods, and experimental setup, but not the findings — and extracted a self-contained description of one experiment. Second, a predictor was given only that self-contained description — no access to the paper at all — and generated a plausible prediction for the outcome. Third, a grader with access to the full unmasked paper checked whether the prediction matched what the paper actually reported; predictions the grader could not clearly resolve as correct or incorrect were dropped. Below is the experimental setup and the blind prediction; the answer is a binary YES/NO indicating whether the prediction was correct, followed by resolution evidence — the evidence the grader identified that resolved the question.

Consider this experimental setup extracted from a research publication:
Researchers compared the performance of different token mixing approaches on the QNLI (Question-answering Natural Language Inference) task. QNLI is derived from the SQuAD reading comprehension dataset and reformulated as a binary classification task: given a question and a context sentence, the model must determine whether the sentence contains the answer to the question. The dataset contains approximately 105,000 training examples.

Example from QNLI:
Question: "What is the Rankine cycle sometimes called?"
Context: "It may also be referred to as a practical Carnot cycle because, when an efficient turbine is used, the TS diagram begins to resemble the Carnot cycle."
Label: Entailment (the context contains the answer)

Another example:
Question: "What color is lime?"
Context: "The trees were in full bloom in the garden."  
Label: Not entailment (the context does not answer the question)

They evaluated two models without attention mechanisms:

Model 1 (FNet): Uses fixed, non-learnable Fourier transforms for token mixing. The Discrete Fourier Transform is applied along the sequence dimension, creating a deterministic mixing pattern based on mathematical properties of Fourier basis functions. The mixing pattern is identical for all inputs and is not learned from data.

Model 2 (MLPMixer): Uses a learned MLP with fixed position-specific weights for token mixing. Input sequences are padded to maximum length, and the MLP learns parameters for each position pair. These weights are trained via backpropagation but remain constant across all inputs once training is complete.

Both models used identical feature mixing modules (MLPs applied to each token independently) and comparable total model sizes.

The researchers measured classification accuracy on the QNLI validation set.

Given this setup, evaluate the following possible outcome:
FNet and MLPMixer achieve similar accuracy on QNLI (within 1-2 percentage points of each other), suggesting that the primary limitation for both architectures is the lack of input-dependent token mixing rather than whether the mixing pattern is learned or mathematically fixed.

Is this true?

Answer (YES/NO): NO